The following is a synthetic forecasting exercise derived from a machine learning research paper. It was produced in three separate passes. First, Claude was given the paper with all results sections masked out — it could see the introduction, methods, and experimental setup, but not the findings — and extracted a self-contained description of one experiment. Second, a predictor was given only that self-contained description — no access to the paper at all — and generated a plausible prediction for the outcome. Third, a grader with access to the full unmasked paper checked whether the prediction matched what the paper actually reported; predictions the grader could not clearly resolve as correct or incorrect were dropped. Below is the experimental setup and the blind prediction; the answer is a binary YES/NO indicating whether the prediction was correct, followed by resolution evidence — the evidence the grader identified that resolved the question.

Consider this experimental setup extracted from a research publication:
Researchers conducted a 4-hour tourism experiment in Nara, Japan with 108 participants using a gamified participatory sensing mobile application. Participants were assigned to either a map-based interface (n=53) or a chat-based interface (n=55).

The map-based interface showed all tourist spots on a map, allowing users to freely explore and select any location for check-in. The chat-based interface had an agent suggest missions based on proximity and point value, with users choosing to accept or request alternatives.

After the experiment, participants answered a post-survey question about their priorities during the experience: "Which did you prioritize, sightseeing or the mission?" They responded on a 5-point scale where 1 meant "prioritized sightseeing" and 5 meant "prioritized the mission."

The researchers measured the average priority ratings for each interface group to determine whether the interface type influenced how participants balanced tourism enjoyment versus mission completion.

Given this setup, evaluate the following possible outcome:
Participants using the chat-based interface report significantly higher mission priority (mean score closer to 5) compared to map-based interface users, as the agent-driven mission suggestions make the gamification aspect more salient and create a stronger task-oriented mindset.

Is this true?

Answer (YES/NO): YES